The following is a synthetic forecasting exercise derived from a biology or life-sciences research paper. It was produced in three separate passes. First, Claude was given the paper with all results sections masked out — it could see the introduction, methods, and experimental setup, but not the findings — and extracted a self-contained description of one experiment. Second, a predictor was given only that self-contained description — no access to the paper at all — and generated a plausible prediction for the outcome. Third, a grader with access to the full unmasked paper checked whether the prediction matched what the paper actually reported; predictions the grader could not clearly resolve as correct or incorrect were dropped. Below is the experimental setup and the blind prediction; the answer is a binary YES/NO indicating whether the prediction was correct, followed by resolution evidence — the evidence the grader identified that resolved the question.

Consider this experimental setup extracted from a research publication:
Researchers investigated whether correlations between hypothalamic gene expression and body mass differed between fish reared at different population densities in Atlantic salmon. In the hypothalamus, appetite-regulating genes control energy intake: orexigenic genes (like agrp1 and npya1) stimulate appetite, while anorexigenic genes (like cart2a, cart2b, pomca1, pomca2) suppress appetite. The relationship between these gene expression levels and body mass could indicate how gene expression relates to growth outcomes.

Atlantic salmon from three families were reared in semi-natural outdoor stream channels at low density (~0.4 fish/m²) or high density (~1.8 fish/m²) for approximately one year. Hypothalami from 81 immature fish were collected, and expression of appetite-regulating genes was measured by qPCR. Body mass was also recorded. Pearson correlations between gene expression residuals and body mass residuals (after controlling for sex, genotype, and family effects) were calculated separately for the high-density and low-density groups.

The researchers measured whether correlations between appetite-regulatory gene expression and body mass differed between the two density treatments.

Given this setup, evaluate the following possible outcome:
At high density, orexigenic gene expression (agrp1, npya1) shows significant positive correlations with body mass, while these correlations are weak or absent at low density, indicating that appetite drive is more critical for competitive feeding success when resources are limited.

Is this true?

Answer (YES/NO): NO